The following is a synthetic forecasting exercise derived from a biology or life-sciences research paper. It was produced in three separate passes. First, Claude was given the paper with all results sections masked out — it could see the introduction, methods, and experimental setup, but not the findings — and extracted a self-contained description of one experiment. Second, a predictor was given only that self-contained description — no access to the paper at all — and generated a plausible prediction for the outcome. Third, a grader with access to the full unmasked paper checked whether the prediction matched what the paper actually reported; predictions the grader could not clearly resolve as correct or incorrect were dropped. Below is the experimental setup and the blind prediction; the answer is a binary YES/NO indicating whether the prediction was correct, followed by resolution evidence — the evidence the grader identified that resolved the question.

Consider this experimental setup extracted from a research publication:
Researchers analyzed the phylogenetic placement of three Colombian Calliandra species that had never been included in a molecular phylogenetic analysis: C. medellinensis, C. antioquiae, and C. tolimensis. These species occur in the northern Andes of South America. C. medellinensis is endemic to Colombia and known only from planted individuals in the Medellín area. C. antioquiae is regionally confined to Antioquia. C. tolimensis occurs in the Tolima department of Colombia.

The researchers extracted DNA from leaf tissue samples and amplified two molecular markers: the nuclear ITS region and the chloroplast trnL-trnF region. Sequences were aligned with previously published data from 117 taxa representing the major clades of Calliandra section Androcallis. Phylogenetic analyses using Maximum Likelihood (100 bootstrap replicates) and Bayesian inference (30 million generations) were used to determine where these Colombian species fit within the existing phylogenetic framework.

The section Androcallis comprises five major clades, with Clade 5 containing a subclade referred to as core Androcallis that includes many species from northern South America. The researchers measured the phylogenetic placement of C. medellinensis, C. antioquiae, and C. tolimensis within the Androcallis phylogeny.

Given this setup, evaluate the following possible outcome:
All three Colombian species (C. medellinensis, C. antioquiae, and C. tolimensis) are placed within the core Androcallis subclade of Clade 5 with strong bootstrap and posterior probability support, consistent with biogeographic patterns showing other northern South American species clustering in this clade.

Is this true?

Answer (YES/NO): NO